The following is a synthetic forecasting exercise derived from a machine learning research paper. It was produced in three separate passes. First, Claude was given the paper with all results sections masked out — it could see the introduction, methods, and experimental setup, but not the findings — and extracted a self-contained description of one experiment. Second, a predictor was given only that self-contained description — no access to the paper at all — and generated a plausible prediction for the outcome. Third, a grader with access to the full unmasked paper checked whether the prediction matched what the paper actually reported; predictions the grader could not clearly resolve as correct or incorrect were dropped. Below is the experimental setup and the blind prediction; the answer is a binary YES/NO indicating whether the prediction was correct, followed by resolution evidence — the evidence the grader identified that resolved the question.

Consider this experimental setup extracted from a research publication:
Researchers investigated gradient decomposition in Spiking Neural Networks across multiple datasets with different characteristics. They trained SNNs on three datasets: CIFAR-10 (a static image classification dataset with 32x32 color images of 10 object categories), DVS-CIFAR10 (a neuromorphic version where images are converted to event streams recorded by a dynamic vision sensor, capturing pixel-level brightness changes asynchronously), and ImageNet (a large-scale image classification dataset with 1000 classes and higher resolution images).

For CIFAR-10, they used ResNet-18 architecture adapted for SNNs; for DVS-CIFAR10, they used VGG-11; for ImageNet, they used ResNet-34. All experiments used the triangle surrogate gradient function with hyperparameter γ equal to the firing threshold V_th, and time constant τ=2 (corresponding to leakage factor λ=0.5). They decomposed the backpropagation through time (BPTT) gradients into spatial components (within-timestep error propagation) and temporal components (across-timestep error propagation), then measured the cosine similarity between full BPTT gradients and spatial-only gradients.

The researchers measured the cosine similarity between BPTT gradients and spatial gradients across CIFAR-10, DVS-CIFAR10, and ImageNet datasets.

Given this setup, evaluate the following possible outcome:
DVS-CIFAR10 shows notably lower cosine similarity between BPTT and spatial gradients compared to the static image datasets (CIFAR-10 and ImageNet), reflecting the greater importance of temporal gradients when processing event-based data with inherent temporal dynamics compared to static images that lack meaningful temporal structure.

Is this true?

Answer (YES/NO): NO